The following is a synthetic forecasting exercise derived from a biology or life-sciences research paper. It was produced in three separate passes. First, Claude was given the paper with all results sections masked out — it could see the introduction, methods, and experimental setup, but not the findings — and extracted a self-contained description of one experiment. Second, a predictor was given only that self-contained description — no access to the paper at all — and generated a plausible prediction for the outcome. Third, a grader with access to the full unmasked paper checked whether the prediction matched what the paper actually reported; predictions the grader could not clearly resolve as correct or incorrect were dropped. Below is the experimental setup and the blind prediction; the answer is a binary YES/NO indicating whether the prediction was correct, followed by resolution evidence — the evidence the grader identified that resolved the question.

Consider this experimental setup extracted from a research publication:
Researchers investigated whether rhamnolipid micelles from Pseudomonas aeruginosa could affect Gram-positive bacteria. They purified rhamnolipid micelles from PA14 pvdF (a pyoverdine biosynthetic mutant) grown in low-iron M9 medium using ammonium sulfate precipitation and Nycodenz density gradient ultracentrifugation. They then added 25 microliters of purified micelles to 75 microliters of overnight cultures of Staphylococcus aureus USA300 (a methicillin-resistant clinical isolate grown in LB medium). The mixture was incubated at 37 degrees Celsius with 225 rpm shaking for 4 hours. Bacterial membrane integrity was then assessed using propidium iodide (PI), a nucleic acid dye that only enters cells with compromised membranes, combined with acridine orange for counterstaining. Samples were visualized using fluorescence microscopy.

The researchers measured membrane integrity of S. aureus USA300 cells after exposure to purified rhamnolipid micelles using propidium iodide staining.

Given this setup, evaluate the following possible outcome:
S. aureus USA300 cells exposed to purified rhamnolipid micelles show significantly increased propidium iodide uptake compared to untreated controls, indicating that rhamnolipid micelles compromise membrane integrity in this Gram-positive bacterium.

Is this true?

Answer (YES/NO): YES